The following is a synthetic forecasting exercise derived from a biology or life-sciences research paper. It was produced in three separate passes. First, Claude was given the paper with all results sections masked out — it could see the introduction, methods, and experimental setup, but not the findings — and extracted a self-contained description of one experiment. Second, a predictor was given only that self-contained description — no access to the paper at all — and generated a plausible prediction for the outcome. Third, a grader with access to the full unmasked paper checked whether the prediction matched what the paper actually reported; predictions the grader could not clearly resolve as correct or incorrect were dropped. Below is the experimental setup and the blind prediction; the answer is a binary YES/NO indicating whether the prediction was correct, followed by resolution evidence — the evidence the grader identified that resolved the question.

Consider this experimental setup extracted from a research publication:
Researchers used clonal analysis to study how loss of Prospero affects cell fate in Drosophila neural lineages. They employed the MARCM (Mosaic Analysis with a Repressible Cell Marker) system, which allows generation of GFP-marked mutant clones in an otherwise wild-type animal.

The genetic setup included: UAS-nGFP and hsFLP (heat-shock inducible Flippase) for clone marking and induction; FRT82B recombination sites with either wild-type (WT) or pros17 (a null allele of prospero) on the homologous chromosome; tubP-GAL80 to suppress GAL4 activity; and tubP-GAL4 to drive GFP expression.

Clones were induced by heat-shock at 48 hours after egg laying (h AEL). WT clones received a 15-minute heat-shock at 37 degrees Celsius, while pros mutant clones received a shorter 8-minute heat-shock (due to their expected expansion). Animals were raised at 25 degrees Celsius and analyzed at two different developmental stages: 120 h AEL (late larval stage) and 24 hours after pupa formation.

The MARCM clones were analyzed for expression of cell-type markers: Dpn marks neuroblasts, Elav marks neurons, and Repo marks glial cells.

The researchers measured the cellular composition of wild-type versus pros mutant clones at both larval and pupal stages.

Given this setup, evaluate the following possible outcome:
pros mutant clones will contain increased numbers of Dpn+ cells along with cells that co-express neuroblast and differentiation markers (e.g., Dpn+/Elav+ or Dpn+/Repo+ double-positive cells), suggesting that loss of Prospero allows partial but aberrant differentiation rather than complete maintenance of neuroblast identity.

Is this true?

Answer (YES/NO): NO